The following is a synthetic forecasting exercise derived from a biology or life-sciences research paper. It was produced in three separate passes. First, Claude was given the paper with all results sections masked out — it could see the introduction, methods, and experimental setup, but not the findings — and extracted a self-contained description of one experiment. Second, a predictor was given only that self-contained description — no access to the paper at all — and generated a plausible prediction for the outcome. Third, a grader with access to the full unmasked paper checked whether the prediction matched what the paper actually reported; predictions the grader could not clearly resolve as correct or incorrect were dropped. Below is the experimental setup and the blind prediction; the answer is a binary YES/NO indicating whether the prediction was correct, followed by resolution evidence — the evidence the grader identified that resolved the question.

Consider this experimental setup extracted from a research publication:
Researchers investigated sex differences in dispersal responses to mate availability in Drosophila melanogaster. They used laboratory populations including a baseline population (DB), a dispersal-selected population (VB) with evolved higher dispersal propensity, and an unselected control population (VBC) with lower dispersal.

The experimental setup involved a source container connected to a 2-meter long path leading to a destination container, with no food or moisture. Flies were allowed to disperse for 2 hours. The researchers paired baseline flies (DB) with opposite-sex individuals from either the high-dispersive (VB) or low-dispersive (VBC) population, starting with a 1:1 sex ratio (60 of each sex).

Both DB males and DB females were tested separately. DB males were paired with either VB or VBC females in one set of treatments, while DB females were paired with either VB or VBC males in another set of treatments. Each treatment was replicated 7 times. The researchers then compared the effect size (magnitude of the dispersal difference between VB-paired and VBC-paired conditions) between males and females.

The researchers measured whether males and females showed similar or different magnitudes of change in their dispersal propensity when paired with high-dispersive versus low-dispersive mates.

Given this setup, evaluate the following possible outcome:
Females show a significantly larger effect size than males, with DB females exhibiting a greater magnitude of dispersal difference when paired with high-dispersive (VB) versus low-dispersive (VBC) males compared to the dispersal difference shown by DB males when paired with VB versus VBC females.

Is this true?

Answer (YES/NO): NO